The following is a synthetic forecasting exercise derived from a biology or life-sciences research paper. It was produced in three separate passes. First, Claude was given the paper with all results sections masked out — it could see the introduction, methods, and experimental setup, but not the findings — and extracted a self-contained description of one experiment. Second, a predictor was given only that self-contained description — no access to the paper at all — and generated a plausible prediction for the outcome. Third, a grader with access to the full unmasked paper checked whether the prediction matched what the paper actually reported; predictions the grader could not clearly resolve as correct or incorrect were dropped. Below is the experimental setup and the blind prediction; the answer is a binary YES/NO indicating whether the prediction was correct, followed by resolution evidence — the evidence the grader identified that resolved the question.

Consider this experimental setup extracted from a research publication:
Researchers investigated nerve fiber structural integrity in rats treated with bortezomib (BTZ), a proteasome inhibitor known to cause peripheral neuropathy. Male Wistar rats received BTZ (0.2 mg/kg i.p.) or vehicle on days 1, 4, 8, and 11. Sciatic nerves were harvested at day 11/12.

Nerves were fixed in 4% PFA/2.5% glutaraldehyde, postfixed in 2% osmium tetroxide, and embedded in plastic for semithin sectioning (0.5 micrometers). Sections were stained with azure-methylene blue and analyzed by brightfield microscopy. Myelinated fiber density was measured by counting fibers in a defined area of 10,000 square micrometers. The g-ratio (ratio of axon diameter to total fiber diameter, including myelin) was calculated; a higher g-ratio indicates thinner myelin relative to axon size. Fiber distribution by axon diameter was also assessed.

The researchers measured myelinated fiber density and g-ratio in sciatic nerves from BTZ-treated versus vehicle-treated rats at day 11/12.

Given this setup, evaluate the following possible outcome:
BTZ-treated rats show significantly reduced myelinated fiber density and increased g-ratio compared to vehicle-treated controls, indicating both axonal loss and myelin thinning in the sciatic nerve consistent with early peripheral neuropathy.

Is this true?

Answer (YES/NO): NO